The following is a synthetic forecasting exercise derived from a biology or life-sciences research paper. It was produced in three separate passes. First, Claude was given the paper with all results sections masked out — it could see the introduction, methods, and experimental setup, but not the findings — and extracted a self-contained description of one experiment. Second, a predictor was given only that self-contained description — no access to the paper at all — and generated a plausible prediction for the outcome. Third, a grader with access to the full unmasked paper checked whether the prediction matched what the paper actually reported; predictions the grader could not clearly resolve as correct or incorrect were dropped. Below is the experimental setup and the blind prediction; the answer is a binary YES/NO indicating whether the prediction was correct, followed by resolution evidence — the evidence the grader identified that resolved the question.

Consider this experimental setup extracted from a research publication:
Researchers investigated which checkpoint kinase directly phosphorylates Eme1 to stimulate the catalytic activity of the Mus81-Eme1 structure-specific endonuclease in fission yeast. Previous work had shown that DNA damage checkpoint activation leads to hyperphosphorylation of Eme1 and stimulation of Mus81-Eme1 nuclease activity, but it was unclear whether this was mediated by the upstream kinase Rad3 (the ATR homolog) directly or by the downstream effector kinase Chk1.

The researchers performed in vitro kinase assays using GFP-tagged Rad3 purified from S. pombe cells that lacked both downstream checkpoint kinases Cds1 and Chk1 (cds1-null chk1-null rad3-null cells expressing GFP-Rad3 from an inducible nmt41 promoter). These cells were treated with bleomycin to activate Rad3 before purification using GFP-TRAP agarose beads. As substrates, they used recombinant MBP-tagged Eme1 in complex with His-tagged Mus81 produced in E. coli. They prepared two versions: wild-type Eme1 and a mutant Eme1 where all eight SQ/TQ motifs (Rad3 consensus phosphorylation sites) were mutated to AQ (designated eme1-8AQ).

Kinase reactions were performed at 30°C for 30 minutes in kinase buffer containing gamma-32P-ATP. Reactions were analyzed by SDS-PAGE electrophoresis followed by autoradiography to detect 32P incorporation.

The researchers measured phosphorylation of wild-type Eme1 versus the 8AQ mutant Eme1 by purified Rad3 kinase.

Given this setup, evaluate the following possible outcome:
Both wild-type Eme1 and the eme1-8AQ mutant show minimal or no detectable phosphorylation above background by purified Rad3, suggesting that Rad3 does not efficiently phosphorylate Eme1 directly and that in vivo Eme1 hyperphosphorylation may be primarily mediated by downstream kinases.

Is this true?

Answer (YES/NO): NO